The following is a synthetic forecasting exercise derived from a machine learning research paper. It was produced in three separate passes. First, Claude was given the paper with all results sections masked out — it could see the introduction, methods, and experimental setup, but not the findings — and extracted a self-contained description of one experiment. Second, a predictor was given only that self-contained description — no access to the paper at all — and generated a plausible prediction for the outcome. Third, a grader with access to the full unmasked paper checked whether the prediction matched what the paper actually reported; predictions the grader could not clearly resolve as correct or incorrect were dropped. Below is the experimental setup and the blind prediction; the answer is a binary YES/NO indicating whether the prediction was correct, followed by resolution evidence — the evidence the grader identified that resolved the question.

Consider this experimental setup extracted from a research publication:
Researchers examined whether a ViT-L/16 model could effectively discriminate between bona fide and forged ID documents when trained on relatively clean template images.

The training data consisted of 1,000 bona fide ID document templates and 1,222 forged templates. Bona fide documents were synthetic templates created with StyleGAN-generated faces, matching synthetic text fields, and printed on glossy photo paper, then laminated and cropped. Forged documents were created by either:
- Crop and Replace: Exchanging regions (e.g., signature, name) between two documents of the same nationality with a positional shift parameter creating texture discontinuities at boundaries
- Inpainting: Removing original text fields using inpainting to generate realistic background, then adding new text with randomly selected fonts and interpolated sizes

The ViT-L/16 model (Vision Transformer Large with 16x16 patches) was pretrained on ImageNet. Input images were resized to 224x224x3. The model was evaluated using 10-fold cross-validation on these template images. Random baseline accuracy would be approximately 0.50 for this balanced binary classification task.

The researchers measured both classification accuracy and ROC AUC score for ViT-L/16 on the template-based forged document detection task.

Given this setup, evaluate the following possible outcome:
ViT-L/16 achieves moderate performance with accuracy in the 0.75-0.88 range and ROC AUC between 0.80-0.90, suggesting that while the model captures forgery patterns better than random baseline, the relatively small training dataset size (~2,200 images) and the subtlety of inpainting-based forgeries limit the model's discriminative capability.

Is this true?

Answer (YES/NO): NO